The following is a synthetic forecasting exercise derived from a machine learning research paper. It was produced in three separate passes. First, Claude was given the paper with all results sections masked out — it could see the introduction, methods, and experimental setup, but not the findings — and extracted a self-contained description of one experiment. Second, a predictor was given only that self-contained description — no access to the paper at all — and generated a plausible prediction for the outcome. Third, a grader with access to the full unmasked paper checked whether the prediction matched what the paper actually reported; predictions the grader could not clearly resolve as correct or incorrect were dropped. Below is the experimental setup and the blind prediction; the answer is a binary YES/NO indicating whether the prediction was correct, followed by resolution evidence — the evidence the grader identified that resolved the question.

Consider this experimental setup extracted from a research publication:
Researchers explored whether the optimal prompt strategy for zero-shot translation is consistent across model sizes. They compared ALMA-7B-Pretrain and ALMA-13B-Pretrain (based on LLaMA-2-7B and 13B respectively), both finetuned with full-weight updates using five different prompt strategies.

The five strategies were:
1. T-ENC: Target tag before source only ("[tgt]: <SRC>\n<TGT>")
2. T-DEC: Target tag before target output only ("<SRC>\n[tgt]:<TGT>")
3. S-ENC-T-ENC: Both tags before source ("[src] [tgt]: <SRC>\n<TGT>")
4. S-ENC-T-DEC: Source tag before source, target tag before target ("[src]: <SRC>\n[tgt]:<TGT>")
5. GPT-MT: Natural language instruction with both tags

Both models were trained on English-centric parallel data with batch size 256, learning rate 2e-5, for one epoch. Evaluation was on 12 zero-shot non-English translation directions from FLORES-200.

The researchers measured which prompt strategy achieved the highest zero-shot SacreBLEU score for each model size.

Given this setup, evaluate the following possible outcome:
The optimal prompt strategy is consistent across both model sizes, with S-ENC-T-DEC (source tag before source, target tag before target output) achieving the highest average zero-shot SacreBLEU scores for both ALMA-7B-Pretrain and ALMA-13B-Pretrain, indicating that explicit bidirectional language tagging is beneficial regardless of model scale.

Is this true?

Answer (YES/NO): NO